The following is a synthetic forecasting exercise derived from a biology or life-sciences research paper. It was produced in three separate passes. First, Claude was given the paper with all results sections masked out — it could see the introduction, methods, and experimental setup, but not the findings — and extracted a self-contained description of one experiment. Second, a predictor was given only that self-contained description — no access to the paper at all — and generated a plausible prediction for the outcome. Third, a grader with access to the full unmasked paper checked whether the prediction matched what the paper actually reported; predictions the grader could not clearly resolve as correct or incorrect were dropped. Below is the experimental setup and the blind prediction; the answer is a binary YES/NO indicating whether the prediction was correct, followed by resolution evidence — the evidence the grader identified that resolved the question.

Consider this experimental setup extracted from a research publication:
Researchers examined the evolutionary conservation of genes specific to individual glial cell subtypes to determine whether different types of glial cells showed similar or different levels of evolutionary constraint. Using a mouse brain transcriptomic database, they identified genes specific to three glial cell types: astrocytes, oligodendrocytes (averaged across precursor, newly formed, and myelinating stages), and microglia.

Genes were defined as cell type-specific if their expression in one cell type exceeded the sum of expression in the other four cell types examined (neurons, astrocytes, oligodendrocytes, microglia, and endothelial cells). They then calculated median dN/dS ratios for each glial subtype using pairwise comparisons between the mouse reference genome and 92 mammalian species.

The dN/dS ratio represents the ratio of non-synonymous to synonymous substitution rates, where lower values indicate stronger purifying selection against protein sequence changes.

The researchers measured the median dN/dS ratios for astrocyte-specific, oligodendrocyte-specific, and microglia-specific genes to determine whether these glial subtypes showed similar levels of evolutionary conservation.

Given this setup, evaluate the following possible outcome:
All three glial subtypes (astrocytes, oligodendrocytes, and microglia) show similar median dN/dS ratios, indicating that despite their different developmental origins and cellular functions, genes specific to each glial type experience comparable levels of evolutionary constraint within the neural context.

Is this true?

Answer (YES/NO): NO